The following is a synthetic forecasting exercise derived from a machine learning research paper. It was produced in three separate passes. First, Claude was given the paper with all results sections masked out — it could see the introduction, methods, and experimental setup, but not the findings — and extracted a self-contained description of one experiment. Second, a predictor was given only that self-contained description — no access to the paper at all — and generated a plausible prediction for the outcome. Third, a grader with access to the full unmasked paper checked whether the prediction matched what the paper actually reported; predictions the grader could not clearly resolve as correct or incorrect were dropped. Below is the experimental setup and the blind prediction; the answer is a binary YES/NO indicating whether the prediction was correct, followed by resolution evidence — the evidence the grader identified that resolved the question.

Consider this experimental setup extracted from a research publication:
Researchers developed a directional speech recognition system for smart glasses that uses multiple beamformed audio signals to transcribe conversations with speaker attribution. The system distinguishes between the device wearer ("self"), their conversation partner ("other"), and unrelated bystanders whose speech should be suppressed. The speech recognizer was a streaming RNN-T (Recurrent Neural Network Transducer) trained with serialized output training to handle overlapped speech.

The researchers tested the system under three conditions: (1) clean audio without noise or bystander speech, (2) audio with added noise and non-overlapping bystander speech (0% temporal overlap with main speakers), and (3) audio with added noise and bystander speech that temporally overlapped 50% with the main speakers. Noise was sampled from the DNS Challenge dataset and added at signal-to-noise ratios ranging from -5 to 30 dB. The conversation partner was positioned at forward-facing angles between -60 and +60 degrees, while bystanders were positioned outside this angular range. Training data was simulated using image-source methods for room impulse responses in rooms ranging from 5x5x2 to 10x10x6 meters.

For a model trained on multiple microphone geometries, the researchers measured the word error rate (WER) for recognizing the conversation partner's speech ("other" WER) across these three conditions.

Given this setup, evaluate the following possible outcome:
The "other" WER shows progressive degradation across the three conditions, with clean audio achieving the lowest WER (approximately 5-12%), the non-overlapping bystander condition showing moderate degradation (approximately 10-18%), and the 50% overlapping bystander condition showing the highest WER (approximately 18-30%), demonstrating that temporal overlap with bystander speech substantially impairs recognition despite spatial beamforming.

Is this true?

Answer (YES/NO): NO